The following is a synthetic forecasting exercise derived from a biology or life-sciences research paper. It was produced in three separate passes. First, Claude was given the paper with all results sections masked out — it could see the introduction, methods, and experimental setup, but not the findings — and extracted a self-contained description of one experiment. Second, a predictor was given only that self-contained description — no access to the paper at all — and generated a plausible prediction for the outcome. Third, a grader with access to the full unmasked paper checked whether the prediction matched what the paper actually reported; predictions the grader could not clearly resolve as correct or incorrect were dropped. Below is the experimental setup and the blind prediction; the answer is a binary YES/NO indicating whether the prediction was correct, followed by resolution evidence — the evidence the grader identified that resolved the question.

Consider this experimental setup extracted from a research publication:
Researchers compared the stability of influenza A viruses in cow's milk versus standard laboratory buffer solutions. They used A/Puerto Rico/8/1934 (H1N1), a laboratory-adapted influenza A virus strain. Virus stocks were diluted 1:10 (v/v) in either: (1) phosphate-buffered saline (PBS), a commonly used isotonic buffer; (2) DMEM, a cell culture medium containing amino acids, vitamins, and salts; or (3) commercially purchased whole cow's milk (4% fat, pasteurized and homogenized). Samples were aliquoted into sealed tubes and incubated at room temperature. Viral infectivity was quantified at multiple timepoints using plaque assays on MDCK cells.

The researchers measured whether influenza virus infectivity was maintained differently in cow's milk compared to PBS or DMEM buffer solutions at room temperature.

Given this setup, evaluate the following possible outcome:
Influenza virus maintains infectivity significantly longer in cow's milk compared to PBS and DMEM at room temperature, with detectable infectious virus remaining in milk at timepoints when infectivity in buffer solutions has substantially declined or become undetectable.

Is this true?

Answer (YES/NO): NO